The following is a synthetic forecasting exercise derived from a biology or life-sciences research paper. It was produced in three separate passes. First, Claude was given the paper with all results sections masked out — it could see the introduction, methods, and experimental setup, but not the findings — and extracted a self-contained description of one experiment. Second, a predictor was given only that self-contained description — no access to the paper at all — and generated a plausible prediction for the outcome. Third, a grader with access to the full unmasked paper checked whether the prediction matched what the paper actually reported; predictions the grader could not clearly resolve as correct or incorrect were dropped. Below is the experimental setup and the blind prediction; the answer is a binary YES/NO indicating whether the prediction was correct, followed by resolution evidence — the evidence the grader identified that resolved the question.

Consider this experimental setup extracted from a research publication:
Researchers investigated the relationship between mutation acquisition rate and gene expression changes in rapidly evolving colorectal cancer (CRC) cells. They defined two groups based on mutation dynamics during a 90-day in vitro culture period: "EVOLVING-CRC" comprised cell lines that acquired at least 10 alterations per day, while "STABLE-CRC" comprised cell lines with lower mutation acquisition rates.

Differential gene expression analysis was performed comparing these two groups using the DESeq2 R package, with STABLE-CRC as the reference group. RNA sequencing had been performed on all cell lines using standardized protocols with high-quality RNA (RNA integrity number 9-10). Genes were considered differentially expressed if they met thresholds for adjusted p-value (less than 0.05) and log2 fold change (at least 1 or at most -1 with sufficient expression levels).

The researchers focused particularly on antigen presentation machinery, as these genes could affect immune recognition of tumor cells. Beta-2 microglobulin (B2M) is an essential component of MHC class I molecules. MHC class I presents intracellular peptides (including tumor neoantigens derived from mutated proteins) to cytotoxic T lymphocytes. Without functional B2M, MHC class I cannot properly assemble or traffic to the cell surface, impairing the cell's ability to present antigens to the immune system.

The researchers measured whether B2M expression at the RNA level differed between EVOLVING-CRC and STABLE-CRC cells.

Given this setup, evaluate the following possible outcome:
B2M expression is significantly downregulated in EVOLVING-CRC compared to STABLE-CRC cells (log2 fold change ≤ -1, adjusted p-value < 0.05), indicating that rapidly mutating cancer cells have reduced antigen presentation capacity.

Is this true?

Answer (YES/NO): YES